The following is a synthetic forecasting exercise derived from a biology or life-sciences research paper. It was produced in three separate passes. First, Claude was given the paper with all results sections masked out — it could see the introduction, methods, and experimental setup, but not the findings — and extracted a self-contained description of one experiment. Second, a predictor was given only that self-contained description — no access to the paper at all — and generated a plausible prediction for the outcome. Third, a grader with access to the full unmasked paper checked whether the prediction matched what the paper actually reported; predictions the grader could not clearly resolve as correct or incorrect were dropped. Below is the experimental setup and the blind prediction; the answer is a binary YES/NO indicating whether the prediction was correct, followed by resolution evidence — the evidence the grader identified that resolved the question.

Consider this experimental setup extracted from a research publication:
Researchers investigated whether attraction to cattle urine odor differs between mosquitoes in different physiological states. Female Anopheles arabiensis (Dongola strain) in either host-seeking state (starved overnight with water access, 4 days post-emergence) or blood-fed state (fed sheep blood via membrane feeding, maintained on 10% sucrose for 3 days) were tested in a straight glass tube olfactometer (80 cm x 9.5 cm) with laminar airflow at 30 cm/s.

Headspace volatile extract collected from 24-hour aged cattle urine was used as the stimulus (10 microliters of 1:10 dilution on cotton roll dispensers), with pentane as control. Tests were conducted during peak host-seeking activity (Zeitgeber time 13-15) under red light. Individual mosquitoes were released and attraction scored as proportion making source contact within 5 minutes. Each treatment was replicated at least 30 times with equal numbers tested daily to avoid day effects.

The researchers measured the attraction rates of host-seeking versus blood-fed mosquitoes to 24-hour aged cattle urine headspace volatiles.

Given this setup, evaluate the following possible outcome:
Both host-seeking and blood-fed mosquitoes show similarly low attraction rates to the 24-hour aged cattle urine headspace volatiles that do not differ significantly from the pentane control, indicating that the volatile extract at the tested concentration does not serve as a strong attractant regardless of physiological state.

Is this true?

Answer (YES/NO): NO